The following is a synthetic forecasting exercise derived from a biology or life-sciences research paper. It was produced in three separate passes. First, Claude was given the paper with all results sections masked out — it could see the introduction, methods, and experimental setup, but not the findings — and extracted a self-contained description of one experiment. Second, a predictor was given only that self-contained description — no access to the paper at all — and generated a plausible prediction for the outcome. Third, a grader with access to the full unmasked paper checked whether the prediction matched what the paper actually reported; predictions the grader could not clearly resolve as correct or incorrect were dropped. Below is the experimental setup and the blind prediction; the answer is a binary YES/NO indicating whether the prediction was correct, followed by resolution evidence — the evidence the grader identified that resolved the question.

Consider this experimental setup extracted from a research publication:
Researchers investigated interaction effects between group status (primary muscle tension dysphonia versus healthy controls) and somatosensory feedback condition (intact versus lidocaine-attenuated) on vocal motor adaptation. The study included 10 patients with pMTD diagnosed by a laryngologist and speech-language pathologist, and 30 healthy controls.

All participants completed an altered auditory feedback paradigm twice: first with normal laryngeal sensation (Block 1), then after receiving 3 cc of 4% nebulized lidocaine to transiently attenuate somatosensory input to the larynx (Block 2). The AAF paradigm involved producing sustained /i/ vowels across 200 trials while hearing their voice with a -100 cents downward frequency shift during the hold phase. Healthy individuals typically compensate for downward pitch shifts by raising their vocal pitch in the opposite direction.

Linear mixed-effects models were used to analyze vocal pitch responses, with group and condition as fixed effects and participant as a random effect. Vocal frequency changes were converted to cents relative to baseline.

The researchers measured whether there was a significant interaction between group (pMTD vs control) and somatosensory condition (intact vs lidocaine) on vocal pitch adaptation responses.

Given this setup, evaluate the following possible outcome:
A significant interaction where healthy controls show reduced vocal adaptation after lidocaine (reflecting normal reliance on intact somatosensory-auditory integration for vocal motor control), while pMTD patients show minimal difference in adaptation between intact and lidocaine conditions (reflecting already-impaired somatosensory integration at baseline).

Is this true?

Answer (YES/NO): NO